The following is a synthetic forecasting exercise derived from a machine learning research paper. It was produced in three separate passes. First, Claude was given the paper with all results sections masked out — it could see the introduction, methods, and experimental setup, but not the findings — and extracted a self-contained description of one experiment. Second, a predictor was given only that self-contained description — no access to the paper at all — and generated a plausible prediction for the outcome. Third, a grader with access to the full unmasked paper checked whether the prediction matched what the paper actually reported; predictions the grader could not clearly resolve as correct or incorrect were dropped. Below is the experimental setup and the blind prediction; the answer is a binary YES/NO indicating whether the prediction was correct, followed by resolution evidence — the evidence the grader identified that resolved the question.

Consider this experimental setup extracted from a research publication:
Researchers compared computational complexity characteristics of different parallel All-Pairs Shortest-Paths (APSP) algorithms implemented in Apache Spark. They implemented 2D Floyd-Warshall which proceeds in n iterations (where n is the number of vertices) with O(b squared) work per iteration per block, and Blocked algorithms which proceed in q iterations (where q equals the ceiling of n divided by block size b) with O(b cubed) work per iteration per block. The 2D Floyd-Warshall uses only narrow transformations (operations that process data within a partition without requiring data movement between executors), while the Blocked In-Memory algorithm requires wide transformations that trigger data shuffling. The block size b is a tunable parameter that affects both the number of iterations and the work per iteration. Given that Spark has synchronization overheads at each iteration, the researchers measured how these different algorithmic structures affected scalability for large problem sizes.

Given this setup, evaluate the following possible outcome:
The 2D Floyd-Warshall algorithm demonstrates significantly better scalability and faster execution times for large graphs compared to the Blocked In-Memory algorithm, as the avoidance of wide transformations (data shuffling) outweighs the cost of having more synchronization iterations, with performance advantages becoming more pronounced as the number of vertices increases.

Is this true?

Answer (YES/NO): NO